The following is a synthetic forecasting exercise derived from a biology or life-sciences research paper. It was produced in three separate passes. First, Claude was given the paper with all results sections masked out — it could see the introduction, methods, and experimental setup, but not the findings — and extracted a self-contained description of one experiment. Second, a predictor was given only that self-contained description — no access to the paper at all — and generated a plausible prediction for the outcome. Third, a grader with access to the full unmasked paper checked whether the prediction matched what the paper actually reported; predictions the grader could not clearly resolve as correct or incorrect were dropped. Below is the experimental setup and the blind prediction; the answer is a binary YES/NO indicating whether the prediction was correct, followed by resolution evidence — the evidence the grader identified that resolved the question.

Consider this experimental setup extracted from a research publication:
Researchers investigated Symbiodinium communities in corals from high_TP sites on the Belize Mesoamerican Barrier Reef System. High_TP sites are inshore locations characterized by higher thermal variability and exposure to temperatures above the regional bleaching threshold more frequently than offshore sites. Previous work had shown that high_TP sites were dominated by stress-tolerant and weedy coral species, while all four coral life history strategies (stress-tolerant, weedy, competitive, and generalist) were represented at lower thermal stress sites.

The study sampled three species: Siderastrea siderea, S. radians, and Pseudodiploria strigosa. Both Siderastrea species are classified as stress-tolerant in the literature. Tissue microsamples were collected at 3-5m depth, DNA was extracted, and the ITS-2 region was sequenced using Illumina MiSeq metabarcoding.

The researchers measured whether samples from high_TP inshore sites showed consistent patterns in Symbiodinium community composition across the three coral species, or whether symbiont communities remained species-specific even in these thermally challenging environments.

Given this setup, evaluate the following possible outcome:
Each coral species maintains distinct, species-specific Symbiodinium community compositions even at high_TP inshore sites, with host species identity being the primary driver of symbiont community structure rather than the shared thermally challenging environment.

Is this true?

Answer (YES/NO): YES